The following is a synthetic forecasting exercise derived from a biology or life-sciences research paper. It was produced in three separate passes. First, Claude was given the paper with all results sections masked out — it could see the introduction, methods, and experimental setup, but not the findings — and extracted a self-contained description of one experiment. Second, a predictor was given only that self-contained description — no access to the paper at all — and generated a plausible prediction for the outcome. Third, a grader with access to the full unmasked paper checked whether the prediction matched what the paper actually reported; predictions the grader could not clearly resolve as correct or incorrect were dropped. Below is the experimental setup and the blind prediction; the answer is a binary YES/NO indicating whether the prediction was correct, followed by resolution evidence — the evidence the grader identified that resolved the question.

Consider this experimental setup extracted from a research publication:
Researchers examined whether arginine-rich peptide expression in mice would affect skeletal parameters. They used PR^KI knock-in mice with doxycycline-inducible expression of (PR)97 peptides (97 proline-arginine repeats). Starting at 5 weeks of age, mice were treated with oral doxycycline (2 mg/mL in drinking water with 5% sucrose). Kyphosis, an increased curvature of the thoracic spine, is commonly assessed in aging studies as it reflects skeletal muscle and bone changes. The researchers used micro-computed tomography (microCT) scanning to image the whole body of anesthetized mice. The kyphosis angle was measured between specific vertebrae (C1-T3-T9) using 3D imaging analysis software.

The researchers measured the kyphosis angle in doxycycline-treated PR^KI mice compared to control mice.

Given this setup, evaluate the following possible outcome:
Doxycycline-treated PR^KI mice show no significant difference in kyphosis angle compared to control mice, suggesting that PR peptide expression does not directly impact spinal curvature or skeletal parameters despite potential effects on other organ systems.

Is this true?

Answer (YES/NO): NO